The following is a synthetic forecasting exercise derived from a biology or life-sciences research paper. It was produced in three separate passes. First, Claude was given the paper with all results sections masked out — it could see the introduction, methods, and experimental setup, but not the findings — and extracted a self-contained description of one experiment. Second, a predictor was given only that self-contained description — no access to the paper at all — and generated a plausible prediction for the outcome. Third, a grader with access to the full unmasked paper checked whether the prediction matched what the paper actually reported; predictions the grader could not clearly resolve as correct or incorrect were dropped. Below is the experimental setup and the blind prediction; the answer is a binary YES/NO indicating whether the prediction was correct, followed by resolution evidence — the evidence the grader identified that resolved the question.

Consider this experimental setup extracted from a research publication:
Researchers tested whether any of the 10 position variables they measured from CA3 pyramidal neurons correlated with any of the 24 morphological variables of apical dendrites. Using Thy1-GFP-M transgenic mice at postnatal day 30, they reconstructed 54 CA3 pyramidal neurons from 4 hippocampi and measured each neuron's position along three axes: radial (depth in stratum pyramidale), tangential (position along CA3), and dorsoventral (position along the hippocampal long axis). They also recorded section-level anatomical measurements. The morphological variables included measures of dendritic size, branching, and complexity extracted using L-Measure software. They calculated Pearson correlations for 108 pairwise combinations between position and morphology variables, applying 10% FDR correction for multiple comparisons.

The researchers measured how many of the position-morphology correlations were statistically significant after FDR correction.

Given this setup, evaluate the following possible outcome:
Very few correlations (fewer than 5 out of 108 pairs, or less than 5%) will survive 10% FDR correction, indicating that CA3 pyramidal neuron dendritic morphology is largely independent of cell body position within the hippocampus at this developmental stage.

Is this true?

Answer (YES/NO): YES